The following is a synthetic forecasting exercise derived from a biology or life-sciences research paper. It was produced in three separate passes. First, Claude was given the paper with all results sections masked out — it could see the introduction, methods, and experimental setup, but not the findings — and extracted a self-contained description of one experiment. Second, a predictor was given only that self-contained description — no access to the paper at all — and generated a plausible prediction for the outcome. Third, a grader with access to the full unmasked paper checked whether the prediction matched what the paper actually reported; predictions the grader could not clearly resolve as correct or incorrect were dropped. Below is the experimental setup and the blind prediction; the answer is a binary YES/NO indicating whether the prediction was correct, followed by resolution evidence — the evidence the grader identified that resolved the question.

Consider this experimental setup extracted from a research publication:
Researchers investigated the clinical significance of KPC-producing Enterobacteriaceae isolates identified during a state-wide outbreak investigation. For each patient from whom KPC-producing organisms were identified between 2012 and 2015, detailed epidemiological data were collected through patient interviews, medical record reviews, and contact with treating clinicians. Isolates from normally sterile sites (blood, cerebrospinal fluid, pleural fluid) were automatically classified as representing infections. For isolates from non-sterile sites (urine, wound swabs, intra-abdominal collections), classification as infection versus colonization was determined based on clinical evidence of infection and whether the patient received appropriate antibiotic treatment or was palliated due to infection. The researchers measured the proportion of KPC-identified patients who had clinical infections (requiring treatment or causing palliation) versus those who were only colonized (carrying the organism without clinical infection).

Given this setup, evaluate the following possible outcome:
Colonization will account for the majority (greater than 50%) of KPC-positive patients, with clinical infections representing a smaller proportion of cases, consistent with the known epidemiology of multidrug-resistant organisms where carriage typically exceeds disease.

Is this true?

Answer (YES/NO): NO